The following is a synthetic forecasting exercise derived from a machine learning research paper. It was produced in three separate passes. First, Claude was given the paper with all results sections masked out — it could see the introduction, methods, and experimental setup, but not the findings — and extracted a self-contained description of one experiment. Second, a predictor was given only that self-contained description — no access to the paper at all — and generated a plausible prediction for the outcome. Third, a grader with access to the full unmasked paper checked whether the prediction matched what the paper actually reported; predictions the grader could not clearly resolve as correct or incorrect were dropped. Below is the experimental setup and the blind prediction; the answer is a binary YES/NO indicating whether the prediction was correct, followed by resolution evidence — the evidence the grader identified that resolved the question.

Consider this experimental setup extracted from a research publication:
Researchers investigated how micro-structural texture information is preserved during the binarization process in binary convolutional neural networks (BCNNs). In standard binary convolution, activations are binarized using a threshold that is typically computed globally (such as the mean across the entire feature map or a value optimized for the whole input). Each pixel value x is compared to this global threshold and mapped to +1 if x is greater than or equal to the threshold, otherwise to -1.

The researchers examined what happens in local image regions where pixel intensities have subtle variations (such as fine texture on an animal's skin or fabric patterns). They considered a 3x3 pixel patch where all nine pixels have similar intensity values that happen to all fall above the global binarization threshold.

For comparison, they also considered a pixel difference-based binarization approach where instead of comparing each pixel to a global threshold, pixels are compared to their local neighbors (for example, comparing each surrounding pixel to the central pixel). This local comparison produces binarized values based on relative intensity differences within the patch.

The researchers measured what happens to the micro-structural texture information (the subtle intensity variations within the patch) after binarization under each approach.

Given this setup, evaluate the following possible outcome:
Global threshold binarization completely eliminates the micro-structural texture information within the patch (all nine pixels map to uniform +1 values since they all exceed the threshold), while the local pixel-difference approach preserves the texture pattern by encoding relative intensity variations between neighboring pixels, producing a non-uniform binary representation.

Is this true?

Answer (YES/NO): YES